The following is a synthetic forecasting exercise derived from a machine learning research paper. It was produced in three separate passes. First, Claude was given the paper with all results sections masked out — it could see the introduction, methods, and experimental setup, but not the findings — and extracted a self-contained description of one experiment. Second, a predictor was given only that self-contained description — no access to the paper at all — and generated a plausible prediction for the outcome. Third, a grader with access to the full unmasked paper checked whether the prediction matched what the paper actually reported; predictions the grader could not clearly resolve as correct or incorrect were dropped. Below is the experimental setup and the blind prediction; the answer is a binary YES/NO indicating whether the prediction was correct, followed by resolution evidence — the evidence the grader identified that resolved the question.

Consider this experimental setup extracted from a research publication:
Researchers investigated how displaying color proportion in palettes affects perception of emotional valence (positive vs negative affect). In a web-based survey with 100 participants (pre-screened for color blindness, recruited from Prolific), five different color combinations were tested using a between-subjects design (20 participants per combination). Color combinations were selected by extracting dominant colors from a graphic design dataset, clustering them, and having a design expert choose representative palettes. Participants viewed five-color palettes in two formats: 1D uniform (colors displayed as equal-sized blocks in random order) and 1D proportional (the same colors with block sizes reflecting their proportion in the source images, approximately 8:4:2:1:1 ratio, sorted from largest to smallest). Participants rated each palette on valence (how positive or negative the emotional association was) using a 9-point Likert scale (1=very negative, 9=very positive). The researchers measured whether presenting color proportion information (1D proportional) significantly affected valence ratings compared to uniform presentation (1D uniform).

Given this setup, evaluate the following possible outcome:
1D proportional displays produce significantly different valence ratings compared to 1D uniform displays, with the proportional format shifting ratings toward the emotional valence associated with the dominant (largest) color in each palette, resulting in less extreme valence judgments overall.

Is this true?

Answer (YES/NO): NO